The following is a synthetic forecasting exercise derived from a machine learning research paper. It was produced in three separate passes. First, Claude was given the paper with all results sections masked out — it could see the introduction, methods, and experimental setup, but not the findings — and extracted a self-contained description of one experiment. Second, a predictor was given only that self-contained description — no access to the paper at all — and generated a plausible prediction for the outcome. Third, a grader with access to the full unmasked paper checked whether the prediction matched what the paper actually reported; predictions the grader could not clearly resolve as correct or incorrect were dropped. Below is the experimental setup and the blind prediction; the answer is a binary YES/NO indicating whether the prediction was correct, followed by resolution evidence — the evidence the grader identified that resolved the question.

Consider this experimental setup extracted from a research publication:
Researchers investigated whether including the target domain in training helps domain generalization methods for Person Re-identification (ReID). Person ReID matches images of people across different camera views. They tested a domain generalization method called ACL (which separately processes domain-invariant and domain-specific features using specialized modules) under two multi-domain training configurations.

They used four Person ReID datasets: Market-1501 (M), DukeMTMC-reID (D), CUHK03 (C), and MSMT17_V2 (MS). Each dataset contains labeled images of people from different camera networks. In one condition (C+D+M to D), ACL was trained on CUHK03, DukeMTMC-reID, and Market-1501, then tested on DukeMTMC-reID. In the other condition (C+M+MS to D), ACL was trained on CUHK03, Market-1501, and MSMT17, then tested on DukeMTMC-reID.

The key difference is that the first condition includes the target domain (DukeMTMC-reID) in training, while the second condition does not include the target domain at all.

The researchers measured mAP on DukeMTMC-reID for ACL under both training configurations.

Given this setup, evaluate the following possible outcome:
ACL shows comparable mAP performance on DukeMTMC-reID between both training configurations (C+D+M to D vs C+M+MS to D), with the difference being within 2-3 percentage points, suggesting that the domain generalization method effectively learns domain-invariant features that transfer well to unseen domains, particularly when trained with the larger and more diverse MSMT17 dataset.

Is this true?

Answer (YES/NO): NO